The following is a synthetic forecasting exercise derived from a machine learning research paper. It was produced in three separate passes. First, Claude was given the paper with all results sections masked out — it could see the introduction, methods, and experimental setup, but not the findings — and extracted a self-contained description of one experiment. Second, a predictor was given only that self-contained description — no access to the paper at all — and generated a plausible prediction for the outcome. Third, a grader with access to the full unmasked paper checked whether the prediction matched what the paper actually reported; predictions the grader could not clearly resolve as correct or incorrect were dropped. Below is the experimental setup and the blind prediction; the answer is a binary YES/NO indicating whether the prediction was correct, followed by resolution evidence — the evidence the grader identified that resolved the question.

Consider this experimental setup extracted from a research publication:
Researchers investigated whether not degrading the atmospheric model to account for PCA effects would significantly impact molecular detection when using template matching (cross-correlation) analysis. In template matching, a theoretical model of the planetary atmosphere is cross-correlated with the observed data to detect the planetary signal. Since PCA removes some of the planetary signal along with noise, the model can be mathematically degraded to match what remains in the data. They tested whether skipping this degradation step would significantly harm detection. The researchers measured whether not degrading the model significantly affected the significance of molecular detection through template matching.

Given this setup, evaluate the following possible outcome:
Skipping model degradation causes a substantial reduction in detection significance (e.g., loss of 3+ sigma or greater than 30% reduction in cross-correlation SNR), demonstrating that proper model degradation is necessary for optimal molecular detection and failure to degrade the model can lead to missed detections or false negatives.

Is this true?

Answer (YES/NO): NO